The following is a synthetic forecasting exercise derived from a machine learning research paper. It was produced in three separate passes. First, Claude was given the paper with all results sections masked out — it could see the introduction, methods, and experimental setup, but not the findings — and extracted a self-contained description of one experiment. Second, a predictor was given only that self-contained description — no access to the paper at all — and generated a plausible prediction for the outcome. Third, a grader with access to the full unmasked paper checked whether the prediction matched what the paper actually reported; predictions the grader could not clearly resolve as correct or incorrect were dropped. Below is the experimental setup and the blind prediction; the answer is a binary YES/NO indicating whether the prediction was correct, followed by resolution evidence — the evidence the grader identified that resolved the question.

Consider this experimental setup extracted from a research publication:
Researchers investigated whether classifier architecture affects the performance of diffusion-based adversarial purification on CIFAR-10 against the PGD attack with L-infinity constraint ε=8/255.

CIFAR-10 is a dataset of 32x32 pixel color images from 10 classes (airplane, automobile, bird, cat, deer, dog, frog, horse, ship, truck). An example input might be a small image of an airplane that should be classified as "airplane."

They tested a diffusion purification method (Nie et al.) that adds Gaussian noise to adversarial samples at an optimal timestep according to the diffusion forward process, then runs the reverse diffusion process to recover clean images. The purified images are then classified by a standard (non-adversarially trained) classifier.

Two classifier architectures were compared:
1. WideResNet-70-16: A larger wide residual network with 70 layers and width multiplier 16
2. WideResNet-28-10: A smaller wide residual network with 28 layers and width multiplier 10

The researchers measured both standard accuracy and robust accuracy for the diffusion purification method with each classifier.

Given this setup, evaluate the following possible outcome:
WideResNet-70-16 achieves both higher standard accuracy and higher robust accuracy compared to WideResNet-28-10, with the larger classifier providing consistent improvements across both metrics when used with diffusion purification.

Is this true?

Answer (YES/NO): YES